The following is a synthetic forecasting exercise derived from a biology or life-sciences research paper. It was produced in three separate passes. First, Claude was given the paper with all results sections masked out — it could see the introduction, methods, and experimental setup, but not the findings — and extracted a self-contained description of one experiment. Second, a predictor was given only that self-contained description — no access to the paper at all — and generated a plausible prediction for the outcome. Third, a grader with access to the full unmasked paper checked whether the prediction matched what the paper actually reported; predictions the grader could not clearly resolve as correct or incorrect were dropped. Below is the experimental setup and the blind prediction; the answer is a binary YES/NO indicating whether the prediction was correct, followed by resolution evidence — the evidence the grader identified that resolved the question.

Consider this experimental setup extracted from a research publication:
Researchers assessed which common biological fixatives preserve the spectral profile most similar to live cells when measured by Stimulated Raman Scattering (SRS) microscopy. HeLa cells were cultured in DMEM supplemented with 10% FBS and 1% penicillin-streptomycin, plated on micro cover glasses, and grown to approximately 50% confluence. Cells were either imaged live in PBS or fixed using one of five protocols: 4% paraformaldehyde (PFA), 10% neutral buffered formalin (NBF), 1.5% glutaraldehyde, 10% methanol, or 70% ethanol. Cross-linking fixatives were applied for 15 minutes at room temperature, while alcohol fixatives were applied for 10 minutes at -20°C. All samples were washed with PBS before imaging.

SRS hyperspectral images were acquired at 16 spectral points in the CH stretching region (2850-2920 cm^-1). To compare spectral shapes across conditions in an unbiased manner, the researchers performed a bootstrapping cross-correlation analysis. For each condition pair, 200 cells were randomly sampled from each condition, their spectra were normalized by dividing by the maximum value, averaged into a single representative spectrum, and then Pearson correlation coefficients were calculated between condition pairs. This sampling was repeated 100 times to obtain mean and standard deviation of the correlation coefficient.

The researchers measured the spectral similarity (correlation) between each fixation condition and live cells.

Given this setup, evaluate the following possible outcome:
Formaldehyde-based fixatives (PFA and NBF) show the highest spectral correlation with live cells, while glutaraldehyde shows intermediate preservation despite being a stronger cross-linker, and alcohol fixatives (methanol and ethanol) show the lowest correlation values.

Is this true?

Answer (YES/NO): NO